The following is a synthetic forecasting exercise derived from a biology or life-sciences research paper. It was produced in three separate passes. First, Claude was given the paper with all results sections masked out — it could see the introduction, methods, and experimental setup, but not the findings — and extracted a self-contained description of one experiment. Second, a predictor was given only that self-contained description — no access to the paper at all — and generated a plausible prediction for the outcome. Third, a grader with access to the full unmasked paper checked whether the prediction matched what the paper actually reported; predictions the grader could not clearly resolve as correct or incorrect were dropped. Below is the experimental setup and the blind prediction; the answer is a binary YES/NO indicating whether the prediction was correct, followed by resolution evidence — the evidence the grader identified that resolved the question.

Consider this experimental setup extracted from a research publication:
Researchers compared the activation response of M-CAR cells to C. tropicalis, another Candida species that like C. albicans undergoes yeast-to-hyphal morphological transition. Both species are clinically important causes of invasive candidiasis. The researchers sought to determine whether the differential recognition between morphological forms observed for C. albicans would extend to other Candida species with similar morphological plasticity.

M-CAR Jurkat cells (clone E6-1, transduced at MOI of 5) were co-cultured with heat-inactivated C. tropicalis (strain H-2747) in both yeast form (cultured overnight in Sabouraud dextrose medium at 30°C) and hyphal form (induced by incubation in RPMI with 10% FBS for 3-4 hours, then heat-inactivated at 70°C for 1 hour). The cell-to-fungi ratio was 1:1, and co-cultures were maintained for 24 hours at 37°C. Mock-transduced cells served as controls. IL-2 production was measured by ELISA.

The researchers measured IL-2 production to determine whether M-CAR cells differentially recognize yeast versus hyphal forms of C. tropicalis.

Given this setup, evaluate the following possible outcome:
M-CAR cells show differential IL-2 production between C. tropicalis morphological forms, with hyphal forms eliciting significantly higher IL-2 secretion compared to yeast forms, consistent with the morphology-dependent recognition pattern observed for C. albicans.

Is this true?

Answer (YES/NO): YES